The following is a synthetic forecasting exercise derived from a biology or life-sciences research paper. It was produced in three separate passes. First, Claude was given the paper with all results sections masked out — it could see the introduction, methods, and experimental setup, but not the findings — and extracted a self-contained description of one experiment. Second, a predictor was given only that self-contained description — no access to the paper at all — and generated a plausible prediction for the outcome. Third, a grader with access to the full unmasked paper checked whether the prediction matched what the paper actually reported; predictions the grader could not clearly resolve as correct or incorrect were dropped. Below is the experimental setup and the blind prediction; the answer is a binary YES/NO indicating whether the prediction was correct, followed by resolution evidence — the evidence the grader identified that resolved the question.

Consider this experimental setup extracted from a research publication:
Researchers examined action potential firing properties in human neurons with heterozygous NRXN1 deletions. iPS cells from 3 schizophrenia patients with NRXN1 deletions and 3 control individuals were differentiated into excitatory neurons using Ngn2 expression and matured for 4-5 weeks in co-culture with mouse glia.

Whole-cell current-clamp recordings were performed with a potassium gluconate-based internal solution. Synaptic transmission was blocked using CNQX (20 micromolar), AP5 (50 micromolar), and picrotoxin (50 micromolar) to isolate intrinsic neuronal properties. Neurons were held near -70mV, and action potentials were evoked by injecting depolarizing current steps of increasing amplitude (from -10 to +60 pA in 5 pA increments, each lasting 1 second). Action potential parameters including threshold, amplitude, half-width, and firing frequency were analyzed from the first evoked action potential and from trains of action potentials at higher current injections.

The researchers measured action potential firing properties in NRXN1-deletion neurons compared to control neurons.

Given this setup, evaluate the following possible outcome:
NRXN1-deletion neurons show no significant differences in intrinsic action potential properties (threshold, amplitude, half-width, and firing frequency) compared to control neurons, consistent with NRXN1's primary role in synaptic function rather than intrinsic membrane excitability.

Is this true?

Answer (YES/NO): YES